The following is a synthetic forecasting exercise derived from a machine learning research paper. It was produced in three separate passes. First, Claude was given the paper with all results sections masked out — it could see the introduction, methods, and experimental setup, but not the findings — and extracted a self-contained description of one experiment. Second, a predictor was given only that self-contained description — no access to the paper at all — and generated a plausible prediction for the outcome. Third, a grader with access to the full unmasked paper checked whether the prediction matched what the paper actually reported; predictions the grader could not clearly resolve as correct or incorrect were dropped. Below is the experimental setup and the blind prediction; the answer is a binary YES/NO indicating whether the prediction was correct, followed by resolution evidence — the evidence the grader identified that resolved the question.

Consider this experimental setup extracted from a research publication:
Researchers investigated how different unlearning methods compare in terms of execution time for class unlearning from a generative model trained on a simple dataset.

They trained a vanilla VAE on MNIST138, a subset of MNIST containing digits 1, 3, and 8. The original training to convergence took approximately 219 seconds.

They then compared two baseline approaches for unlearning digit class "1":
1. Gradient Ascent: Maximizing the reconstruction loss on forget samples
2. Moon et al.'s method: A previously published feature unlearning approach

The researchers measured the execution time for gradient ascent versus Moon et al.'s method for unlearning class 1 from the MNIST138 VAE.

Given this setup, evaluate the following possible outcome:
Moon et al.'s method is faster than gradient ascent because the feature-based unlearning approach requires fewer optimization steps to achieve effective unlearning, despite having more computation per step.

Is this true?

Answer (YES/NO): NO